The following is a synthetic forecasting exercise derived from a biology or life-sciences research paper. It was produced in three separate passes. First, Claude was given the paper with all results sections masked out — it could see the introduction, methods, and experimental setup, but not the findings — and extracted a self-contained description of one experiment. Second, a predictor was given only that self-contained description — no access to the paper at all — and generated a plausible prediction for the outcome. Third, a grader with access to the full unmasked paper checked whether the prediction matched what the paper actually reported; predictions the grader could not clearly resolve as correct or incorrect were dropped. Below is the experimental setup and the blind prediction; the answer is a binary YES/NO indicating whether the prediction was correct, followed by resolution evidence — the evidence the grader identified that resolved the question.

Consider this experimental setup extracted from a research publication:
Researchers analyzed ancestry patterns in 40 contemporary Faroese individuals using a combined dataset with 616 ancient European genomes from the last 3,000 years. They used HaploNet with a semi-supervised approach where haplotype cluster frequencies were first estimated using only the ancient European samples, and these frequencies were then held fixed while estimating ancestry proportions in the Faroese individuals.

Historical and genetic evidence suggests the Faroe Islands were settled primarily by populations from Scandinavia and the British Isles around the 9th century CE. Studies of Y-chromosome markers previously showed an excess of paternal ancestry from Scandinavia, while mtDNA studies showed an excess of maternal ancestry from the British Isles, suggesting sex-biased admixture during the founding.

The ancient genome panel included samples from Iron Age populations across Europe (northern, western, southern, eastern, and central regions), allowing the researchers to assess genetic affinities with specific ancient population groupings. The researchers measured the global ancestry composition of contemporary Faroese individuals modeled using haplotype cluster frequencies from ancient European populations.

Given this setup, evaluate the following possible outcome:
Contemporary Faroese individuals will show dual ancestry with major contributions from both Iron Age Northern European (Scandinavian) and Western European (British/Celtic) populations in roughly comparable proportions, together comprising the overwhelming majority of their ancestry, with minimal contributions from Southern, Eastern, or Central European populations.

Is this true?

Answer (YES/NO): YES